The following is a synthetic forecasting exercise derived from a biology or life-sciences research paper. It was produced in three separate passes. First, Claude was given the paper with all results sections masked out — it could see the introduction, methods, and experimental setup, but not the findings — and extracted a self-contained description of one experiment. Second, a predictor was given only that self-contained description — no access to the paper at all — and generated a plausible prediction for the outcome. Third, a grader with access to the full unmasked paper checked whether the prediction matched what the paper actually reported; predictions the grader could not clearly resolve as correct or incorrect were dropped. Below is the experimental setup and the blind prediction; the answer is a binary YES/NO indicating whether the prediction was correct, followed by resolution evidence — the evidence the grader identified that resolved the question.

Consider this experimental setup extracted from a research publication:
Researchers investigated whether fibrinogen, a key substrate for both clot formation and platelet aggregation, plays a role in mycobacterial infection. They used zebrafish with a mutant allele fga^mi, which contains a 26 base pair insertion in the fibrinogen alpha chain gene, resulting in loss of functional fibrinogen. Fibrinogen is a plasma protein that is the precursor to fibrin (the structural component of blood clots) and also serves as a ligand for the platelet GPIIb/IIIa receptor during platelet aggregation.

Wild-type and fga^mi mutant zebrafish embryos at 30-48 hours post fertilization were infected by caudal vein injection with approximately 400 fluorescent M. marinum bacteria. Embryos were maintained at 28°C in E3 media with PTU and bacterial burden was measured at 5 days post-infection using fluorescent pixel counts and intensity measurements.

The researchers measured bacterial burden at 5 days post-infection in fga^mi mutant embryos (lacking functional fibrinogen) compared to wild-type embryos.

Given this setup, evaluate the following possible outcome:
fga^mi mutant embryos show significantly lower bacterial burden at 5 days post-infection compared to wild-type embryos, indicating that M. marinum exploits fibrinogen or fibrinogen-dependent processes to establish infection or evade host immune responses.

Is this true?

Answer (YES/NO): YES